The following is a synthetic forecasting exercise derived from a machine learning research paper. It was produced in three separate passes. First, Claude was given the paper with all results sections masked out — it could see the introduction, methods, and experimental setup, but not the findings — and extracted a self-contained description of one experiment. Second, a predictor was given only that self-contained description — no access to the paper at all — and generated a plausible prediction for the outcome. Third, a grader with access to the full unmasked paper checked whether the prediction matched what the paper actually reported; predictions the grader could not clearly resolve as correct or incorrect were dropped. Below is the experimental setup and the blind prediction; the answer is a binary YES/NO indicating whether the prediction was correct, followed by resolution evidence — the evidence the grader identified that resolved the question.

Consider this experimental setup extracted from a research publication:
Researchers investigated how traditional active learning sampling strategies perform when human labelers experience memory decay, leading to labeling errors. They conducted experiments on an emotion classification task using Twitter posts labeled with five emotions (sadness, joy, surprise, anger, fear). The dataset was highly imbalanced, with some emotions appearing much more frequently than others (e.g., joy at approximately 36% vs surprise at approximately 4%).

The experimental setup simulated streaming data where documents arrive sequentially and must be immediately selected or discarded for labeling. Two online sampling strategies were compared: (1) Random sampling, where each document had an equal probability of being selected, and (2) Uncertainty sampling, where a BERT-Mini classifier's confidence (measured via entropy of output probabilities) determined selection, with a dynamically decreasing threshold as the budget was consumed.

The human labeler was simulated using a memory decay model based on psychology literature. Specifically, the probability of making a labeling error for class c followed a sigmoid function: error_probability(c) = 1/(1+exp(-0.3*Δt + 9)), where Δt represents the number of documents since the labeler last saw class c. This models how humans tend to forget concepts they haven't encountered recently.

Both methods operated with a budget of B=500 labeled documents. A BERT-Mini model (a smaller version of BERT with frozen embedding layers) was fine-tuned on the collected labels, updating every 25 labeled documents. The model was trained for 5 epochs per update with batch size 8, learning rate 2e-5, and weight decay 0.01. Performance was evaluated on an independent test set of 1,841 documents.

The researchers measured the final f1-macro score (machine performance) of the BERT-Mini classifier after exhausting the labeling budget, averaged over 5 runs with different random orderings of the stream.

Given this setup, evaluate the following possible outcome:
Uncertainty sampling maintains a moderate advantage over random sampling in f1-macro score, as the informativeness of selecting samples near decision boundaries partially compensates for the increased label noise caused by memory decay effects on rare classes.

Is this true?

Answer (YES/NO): NO